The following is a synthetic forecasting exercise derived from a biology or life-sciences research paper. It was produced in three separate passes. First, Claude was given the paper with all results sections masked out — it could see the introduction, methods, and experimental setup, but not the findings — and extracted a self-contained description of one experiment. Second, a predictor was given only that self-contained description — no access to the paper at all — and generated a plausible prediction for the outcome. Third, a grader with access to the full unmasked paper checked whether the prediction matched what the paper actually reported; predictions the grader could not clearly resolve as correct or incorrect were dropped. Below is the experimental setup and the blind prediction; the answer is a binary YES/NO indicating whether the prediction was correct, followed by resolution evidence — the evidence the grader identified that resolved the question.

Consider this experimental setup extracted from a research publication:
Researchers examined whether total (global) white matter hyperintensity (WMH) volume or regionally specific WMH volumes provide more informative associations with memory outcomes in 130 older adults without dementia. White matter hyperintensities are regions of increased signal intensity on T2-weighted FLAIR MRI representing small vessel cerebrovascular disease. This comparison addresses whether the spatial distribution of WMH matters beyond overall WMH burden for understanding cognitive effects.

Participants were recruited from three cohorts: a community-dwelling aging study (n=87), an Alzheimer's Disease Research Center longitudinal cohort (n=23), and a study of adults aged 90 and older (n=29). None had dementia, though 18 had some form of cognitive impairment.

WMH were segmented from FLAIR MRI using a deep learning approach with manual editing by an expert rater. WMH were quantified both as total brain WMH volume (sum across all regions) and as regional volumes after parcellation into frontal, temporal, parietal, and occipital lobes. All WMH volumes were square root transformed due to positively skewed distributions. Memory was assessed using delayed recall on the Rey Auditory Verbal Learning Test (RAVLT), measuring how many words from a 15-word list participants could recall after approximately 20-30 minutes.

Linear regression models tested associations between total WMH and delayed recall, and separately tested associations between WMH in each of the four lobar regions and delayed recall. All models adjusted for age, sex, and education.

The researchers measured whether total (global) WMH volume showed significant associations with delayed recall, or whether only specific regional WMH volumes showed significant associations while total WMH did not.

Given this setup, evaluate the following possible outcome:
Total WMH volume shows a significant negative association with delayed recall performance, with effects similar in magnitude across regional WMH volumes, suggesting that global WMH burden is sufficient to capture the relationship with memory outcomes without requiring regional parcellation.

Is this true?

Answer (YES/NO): NO